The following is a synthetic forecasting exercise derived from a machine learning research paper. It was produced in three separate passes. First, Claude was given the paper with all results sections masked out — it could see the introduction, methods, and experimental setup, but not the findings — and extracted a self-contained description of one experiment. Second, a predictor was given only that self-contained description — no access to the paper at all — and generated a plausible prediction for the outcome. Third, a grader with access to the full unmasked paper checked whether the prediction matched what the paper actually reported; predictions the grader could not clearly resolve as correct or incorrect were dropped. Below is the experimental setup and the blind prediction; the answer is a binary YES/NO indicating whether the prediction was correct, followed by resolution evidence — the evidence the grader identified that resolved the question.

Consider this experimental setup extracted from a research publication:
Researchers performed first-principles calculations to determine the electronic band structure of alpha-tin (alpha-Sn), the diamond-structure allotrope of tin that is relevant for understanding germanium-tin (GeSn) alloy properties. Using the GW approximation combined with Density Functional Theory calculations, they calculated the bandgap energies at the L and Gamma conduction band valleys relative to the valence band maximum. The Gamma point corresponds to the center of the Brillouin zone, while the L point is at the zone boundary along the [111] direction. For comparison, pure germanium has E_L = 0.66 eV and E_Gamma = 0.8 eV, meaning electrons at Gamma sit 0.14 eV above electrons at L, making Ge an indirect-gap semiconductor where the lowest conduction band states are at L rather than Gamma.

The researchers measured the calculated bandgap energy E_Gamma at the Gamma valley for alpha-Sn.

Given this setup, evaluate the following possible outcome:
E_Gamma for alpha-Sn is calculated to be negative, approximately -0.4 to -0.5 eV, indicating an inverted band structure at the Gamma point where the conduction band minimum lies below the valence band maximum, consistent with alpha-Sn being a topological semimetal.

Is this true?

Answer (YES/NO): YES